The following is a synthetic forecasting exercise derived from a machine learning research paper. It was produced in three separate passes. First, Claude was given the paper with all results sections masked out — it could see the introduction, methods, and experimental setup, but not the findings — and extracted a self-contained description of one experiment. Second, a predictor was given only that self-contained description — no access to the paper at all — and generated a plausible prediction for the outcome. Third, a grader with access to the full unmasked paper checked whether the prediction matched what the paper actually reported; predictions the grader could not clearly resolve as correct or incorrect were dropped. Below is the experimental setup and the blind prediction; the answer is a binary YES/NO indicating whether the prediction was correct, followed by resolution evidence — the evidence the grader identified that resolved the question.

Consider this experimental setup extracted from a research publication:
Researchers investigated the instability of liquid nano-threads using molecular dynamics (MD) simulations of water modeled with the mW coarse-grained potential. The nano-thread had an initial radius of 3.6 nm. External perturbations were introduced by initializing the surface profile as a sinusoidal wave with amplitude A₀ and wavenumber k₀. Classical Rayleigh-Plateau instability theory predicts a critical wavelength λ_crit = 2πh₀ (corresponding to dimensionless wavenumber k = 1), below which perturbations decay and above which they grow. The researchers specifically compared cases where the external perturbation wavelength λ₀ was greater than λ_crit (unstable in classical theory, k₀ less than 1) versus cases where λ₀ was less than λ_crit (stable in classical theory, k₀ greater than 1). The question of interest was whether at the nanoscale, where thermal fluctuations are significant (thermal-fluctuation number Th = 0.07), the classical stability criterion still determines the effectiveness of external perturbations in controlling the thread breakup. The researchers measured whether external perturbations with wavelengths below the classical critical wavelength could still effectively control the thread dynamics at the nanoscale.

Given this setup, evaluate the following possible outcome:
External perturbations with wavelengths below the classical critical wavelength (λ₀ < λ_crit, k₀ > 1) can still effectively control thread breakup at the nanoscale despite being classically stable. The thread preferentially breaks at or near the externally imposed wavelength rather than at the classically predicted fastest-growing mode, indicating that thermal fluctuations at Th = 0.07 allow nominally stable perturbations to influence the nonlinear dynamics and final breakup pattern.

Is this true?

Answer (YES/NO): NO